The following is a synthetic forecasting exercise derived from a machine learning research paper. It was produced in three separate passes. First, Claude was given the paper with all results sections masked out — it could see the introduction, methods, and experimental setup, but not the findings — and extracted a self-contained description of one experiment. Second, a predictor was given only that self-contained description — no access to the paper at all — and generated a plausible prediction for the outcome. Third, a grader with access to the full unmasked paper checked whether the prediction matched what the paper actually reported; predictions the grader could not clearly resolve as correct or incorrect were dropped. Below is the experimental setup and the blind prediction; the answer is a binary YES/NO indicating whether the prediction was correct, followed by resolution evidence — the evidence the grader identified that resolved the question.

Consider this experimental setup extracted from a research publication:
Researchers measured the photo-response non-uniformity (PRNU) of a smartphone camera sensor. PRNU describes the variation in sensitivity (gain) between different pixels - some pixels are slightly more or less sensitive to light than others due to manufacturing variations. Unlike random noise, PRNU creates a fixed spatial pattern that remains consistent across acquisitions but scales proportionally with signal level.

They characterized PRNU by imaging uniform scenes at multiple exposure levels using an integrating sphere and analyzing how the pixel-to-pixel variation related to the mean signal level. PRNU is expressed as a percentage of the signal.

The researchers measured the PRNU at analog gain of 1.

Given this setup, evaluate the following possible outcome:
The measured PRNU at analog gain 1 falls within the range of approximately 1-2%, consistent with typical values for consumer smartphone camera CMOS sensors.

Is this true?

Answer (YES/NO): NO